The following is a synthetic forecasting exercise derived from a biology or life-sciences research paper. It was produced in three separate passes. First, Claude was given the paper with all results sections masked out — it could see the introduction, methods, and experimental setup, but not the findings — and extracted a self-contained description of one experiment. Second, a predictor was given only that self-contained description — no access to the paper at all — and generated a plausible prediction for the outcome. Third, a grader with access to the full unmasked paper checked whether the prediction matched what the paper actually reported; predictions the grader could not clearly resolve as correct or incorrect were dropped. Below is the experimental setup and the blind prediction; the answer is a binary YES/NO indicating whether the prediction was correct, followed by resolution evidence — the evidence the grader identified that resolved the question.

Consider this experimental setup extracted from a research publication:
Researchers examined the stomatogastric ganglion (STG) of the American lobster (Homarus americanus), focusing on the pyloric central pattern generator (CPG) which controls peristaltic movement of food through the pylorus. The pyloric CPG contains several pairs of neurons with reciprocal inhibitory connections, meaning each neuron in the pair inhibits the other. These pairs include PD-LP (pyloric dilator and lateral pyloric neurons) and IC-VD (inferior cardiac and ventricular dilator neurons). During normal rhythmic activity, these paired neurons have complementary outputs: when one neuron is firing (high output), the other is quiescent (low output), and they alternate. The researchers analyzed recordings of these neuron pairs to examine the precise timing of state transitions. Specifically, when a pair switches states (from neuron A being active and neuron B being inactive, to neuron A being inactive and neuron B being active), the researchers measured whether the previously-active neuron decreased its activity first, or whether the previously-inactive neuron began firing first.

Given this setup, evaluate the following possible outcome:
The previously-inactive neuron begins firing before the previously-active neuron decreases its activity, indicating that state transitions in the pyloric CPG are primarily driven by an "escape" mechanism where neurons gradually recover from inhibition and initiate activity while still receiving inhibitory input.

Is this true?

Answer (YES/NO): NO